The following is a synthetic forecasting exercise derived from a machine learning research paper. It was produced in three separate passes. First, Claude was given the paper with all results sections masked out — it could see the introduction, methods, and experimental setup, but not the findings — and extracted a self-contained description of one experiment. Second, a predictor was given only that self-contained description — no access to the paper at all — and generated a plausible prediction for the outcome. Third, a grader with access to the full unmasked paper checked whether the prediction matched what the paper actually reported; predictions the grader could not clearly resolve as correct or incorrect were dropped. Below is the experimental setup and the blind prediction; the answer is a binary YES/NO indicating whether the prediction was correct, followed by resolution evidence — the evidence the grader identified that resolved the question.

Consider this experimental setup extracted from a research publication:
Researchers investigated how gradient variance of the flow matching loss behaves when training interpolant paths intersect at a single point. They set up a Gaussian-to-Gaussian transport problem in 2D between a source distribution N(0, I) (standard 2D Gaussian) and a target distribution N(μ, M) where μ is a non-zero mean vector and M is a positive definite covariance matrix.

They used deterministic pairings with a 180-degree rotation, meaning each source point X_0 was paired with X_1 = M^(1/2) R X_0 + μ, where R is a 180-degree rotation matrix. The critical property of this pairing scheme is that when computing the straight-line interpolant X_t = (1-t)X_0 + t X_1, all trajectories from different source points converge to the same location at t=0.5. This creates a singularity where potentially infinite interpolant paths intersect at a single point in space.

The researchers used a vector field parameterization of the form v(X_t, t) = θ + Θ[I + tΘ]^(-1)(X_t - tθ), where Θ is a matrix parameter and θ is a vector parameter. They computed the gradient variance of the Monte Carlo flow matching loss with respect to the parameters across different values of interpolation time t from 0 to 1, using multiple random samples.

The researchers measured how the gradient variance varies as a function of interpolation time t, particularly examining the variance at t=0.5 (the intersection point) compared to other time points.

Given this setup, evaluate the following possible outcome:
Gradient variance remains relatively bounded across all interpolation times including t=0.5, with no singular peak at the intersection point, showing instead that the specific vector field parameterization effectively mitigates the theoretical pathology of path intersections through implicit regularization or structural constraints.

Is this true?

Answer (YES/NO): YES